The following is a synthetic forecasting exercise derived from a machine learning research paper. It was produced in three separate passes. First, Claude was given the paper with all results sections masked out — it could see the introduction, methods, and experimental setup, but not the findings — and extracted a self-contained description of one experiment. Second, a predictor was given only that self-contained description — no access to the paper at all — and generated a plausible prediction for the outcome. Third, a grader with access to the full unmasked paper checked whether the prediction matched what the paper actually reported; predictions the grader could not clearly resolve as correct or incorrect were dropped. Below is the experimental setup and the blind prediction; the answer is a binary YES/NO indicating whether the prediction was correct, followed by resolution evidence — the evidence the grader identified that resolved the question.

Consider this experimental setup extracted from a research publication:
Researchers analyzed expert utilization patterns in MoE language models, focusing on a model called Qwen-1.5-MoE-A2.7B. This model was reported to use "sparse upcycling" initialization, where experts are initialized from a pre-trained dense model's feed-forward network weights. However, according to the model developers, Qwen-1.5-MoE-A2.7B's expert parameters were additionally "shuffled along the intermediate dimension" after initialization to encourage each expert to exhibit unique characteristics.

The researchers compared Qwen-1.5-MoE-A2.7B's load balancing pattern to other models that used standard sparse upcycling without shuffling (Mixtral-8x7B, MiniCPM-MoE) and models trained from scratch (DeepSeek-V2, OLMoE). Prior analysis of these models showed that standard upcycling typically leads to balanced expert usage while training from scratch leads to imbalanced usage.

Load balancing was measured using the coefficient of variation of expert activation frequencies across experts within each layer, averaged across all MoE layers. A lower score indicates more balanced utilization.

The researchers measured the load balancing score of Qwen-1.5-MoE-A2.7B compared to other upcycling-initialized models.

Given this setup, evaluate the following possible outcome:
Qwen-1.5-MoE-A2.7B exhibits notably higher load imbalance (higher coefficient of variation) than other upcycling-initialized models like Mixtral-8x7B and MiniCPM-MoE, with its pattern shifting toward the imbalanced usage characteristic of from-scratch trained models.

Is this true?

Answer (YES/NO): YES